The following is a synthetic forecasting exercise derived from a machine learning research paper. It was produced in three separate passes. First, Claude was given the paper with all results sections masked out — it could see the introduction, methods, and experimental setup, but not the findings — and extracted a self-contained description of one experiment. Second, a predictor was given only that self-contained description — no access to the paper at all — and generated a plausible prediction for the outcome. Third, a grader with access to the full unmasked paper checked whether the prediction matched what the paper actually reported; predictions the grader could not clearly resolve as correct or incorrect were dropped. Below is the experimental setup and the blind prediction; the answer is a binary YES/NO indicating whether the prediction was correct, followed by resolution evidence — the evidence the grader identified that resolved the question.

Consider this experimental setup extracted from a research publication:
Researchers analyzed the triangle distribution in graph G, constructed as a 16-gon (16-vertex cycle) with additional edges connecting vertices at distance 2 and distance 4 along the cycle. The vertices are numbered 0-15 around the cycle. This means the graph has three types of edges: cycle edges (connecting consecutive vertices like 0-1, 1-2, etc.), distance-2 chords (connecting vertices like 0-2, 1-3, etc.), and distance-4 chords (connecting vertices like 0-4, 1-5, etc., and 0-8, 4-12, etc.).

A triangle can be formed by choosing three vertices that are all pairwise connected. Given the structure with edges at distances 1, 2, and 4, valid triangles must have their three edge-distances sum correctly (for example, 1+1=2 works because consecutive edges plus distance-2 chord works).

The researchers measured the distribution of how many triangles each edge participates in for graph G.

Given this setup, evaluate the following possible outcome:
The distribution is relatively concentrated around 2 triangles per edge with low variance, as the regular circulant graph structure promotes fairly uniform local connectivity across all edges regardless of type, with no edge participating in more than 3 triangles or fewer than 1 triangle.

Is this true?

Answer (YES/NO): NO